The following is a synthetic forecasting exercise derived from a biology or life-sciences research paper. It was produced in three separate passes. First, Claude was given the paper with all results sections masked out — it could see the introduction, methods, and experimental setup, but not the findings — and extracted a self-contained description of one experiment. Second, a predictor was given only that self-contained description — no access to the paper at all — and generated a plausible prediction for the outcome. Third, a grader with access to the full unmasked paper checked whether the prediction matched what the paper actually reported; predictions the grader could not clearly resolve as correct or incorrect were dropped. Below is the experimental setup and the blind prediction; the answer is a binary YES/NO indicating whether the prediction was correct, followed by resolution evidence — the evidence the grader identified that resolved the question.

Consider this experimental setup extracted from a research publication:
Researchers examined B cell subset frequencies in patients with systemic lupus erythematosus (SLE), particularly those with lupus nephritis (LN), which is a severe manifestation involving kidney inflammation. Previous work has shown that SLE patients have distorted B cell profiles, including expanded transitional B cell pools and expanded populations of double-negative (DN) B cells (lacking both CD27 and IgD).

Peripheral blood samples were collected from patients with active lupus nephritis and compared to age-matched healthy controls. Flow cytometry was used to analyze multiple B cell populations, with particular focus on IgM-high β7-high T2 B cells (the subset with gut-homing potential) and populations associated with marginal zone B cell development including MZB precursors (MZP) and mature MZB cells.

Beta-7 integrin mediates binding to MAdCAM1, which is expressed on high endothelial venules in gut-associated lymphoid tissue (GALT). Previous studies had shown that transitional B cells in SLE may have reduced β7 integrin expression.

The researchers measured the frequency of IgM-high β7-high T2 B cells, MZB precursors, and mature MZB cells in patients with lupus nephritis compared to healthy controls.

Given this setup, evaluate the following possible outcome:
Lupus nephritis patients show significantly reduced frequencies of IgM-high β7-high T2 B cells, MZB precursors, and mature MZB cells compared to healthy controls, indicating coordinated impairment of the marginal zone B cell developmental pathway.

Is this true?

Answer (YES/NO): YES